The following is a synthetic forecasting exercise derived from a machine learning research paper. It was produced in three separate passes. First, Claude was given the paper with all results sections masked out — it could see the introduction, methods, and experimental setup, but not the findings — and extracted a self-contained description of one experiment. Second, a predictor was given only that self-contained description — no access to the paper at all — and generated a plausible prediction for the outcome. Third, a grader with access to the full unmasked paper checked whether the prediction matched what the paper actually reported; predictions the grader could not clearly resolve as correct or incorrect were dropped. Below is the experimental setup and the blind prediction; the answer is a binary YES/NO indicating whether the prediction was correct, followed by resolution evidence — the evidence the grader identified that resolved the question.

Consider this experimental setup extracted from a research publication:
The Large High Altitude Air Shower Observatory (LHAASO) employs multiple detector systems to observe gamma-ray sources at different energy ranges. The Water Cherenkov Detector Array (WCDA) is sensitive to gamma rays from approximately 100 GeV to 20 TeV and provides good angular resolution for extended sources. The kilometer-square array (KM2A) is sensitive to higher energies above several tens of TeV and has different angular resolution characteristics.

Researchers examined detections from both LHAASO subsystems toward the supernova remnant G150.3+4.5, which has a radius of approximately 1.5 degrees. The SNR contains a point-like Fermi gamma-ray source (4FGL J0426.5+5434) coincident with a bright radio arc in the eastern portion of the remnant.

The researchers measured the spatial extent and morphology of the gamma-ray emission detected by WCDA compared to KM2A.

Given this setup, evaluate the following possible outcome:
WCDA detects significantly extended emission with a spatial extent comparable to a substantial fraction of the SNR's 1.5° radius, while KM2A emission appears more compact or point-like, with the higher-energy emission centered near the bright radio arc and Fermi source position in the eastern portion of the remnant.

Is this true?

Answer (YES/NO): YES